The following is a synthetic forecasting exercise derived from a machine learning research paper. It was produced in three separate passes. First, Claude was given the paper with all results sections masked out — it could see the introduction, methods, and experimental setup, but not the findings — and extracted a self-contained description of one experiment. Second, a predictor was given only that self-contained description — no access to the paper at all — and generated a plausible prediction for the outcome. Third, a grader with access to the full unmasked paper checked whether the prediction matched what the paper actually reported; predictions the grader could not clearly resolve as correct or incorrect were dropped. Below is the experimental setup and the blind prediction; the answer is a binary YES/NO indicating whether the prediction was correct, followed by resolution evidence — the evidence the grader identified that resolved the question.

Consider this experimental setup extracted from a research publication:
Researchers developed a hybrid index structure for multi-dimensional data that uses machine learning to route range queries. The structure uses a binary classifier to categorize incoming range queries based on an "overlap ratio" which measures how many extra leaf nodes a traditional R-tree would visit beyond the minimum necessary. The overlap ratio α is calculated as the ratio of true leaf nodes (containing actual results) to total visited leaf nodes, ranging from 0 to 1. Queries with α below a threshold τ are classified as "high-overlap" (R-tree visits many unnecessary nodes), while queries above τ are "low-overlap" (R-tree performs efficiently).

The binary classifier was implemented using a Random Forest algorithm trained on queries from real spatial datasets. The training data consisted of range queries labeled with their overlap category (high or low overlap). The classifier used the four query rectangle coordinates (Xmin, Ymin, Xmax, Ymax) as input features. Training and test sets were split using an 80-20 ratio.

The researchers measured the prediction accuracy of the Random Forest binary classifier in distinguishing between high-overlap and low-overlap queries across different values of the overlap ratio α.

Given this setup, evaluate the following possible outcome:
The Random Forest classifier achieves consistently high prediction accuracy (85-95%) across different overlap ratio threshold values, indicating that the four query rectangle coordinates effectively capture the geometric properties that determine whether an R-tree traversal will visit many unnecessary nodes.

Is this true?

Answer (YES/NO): NO